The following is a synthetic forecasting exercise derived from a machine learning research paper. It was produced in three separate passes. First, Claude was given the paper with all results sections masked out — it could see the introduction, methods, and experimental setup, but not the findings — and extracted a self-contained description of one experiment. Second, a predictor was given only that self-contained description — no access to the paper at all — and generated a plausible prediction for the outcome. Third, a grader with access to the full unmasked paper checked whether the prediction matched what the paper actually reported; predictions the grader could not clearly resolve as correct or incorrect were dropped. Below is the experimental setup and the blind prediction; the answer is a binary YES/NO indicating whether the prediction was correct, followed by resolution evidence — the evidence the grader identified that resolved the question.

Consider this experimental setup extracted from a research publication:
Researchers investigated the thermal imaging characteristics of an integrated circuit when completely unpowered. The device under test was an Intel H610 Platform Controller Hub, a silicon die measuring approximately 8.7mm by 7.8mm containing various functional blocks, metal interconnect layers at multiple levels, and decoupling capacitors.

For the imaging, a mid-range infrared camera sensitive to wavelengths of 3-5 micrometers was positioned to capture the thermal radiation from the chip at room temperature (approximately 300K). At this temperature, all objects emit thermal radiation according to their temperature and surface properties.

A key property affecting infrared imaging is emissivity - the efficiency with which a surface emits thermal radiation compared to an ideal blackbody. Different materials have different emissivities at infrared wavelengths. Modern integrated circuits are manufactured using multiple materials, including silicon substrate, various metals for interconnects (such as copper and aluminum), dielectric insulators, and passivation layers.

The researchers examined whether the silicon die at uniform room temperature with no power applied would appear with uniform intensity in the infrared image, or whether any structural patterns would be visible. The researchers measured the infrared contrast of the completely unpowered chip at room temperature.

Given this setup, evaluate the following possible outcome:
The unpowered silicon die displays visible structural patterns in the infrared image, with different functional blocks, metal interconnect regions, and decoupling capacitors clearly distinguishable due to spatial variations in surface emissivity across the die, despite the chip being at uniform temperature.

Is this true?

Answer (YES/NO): YES